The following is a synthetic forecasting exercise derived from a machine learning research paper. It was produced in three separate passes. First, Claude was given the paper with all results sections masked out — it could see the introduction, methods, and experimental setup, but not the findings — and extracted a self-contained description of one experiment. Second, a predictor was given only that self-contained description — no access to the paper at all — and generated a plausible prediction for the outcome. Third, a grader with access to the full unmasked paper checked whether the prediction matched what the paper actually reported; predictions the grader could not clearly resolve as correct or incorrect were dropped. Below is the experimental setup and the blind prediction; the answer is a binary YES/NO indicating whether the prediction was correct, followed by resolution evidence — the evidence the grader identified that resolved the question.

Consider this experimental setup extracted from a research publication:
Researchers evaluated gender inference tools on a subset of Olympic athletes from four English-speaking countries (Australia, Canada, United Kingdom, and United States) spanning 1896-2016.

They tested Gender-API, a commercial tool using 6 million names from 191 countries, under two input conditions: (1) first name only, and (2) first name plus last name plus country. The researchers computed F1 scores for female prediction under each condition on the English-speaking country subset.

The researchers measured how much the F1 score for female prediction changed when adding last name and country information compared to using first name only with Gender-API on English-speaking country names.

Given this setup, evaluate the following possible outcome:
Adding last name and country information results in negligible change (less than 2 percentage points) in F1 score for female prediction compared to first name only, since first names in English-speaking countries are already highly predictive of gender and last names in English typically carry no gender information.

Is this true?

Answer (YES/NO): YES